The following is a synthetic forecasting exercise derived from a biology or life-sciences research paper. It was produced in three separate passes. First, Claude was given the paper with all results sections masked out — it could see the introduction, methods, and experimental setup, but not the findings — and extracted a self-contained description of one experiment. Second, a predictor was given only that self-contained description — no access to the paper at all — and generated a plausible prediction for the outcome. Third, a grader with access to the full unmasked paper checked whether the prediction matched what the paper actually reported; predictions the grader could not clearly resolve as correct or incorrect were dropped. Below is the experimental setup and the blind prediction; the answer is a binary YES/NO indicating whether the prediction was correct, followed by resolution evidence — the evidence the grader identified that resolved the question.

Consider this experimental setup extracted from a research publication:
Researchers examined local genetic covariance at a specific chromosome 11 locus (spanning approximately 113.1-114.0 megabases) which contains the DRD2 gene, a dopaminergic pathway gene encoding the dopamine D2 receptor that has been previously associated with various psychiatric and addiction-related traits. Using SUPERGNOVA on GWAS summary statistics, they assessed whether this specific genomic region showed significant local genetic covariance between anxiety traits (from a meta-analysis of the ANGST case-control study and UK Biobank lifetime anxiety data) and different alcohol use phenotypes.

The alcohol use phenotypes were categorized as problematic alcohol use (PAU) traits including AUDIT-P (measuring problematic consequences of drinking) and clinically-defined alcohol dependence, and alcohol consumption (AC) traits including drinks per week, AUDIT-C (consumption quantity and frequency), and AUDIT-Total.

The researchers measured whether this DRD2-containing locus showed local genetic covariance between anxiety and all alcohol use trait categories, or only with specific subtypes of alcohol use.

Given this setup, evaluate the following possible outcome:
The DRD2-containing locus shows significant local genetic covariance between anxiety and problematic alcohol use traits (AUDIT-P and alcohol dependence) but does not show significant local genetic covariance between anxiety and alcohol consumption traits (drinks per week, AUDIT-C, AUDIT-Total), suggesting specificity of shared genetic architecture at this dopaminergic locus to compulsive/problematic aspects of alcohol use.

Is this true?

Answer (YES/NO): NO